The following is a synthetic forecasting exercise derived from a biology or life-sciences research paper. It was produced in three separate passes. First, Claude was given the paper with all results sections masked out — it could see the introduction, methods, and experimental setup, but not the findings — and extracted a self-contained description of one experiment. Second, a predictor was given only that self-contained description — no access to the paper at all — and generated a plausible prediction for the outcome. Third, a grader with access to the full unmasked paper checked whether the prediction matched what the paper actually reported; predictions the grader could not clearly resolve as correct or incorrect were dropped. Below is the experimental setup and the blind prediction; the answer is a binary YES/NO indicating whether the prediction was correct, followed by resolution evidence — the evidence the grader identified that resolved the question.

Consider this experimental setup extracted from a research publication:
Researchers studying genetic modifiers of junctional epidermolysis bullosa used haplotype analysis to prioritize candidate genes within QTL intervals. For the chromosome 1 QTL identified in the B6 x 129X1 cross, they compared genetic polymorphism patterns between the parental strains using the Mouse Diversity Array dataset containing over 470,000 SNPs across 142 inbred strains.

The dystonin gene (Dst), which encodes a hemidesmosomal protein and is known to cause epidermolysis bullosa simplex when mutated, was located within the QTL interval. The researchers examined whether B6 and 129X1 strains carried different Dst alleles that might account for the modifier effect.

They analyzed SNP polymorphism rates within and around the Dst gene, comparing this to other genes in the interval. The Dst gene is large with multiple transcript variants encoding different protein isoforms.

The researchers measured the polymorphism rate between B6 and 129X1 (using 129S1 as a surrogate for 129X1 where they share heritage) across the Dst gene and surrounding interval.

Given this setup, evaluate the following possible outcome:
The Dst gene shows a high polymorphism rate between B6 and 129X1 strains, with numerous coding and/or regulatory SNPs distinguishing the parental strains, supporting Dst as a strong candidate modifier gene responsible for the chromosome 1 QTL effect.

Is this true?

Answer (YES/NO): YES